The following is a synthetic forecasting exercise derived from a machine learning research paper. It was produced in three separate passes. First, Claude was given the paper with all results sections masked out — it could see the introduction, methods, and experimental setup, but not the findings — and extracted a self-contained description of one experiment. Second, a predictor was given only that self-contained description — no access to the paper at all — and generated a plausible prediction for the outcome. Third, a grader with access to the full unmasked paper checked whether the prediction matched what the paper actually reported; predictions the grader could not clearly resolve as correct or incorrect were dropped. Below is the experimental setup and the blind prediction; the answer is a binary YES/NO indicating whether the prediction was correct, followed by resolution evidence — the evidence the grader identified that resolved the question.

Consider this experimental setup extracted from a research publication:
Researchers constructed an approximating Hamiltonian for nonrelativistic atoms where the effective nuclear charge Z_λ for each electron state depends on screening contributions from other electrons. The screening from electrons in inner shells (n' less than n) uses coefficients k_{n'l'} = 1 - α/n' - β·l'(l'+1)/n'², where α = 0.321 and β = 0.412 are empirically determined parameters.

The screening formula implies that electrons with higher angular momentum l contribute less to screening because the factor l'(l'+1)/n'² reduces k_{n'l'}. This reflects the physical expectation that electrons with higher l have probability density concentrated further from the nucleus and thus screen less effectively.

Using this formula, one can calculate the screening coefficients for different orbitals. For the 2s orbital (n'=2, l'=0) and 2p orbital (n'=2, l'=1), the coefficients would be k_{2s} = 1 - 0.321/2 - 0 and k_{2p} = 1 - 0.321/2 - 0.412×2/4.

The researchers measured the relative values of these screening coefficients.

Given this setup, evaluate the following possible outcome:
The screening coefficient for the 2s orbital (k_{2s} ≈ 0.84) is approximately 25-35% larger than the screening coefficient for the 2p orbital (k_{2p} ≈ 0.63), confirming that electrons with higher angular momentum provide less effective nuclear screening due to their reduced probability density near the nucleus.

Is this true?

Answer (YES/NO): YES